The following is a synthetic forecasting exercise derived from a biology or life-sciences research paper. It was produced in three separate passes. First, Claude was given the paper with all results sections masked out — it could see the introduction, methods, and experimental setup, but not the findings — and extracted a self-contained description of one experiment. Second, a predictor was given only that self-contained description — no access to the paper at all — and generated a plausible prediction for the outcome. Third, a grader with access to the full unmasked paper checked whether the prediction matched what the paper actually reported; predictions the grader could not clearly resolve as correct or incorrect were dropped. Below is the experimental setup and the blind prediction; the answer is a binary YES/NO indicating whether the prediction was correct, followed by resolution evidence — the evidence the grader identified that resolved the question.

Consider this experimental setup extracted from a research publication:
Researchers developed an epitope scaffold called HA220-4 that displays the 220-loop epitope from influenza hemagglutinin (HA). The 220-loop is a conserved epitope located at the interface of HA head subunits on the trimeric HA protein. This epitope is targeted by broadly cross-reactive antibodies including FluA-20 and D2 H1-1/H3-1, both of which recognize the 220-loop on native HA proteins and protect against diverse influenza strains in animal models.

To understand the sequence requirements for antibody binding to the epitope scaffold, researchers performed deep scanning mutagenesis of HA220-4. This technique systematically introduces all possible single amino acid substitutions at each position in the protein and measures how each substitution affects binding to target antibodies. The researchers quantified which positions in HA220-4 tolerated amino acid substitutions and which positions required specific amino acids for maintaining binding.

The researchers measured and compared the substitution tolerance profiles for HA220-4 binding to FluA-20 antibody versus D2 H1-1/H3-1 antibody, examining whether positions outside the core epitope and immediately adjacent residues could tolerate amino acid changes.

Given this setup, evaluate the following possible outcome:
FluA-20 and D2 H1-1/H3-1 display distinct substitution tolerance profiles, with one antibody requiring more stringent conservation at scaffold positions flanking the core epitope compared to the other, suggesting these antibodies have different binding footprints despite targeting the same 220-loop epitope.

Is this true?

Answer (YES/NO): YES